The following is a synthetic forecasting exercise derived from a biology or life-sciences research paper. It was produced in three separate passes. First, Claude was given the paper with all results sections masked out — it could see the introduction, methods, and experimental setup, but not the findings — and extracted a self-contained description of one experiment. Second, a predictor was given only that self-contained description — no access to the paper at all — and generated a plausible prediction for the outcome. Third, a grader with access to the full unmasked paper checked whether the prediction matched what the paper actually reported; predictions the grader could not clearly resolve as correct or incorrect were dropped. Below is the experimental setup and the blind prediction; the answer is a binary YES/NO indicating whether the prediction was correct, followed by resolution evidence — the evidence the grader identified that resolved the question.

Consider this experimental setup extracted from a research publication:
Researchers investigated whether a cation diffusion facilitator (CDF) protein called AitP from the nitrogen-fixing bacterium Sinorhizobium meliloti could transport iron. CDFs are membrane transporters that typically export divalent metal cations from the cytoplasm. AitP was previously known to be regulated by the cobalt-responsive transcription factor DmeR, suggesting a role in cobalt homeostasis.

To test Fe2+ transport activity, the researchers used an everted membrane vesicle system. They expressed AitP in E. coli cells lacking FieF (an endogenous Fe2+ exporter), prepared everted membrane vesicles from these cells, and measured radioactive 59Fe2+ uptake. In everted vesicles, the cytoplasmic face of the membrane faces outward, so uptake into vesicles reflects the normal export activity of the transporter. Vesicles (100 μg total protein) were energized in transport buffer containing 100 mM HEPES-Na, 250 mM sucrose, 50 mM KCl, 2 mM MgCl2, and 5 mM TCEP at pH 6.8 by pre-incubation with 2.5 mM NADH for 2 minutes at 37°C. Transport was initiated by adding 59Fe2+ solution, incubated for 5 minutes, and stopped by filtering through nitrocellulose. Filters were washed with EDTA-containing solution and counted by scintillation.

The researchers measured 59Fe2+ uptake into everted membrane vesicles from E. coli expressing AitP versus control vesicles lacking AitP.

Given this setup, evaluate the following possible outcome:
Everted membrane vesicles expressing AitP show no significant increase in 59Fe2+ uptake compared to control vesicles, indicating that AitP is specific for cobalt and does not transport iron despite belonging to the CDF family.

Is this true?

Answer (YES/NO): NO